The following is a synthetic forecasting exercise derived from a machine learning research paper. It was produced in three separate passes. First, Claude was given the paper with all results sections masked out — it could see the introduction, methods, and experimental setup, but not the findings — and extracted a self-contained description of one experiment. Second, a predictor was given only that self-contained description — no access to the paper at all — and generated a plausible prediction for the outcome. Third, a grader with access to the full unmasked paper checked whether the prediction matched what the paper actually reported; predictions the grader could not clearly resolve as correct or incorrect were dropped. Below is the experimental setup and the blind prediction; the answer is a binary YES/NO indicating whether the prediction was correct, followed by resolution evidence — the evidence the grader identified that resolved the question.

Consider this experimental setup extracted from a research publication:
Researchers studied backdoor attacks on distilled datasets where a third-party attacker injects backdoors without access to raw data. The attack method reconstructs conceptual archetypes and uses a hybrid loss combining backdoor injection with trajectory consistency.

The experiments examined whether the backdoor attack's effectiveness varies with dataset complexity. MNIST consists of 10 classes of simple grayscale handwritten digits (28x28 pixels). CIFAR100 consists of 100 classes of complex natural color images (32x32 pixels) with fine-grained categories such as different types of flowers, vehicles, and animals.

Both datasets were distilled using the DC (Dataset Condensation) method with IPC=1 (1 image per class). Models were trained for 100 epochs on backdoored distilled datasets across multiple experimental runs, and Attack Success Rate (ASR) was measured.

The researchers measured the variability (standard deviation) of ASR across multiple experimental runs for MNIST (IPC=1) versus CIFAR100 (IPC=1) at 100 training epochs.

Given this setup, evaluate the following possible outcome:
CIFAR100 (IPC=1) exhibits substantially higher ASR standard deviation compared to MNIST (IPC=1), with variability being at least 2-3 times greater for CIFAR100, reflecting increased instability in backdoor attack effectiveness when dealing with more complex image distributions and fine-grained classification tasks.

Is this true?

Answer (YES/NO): YES